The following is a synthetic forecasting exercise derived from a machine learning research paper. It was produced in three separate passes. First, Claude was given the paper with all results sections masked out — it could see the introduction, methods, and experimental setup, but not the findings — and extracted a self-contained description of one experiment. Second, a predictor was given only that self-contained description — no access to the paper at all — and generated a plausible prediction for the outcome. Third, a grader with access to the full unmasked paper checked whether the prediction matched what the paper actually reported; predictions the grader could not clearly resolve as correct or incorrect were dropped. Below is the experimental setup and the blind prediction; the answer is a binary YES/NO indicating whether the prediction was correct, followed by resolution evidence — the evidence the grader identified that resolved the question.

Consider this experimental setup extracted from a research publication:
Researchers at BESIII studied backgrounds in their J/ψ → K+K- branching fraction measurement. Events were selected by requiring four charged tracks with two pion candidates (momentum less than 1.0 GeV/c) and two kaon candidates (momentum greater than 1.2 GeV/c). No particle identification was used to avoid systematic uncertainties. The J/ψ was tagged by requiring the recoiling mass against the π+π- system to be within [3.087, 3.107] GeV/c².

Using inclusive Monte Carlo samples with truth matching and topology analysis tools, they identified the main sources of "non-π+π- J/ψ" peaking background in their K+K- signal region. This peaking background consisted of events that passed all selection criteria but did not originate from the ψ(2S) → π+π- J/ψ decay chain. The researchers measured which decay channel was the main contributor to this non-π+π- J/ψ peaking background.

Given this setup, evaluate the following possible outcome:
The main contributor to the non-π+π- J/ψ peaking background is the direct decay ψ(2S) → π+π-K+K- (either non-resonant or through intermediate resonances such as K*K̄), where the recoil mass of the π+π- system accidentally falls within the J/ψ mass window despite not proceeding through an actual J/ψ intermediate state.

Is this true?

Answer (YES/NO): NO